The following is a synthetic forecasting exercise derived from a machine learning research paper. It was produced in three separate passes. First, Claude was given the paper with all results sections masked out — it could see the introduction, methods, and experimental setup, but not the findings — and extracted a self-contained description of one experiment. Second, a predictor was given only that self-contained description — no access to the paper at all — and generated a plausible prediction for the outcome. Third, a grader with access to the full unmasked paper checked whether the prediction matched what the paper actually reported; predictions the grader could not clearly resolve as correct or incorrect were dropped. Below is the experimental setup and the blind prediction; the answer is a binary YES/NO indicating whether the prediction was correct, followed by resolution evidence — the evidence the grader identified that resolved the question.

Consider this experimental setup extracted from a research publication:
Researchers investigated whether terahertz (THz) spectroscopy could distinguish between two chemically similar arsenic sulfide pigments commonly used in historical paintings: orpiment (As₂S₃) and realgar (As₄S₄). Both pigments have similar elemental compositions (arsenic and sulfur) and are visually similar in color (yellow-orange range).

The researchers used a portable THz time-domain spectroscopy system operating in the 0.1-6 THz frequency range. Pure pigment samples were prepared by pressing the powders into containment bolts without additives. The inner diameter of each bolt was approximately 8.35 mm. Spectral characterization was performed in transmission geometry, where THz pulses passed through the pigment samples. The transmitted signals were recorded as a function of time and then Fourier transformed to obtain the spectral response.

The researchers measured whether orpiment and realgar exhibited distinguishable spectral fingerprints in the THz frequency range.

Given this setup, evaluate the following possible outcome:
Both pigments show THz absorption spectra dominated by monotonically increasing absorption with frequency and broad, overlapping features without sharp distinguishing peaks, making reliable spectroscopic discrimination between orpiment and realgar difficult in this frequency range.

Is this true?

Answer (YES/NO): NO